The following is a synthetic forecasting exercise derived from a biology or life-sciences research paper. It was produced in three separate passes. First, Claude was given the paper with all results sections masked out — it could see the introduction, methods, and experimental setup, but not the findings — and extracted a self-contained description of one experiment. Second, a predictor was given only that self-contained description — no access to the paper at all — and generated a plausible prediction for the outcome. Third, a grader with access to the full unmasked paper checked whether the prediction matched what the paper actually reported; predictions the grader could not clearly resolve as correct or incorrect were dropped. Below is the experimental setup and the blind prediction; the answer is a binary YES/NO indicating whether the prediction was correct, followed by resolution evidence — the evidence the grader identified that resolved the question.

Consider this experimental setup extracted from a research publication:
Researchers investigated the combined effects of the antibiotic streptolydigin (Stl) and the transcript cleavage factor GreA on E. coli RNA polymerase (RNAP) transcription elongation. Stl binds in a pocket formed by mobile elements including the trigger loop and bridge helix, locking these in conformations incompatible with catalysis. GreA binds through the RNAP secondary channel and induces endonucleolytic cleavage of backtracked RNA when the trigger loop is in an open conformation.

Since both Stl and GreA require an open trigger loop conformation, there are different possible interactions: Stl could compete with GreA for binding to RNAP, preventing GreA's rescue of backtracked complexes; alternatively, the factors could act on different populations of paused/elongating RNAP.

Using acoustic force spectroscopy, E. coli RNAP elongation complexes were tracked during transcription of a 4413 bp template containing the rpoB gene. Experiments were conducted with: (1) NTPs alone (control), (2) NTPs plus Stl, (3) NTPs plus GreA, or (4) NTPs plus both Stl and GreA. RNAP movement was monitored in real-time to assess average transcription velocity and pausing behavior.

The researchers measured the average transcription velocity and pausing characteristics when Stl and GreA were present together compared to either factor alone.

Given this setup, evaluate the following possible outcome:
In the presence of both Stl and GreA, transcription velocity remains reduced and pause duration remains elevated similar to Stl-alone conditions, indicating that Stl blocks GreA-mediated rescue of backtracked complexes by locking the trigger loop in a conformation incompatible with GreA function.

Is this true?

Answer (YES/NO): NO